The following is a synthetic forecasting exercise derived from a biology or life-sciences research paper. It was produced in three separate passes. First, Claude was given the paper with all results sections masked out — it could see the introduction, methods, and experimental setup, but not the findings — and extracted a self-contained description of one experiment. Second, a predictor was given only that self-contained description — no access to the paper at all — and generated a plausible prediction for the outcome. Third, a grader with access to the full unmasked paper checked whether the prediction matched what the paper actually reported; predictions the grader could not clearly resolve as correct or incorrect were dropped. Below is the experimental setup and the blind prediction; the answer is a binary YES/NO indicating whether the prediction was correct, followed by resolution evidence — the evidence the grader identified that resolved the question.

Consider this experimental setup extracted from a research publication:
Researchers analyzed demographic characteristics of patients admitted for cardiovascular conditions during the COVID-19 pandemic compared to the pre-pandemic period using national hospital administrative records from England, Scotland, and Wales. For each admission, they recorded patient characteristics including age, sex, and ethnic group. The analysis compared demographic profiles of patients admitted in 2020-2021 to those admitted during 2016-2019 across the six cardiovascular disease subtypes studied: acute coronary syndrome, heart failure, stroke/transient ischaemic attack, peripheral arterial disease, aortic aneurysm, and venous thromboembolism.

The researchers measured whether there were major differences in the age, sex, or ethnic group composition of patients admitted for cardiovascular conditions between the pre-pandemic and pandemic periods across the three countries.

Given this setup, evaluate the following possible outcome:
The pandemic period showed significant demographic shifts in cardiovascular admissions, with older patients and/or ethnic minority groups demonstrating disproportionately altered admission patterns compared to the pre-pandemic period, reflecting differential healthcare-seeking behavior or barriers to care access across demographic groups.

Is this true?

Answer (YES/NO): NO